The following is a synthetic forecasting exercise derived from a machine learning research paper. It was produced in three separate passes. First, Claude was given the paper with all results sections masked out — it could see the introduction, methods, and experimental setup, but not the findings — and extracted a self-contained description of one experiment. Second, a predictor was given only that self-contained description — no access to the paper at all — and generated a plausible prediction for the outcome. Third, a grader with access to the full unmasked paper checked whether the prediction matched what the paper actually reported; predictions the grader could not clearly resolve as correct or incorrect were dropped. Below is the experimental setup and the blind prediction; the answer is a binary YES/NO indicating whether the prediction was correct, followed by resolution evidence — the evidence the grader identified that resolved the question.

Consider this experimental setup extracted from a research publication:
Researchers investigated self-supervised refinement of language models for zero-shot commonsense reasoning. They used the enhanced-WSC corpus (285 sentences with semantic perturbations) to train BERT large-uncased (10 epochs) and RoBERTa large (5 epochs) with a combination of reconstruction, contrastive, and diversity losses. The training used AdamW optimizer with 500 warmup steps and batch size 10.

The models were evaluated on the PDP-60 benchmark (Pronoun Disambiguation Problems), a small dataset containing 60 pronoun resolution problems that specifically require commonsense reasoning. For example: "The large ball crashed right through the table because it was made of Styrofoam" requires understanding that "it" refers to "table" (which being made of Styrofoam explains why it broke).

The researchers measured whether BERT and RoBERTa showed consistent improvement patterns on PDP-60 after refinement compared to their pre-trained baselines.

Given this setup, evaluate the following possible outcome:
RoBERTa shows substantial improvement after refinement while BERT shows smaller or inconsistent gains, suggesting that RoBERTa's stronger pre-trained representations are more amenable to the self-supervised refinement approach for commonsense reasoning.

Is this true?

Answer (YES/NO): NO